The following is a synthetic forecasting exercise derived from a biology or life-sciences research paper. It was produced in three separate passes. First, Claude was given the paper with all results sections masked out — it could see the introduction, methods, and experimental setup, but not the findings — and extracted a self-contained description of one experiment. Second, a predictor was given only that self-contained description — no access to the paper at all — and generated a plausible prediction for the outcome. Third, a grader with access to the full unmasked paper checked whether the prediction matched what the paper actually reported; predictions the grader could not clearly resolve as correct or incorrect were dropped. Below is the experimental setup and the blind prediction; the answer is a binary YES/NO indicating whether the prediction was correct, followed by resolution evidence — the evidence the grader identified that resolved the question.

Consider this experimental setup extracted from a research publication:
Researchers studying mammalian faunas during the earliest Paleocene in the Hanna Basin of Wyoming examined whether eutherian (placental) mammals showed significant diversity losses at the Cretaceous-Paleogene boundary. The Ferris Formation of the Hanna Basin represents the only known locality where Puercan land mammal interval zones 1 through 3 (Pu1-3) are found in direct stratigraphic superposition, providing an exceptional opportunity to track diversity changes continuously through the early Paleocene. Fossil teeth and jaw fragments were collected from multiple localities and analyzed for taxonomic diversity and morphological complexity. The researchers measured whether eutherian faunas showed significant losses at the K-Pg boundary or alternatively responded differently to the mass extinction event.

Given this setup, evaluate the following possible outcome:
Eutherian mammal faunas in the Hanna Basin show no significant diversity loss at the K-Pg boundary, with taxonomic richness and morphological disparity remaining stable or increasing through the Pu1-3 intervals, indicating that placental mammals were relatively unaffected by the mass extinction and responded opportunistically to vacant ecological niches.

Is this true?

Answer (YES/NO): YES